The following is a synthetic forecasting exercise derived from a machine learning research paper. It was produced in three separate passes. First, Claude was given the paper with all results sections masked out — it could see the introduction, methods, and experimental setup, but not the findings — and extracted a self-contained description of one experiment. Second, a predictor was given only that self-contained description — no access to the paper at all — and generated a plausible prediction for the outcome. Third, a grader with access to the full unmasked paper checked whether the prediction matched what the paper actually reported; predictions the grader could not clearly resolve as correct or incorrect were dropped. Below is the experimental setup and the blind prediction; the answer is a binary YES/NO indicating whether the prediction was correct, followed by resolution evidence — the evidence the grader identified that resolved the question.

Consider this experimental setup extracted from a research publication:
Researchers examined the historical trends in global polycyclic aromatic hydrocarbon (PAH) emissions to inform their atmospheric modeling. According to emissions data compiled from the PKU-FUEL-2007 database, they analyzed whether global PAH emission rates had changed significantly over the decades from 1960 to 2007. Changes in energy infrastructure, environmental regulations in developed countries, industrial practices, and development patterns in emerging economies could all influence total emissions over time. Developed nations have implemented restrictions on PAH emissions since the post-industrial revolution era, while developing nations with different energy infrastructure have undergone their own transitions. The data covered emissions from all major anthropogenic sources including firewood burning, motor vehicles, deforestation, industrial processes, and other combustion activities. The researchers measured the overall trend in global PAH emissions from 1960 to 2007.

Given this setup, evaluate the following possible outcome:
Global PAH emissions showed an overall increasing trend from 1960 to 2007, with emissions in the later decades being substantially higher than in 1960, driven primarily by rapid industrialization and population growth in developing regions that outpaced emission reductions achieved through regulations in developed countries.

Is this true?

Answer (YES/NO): NO